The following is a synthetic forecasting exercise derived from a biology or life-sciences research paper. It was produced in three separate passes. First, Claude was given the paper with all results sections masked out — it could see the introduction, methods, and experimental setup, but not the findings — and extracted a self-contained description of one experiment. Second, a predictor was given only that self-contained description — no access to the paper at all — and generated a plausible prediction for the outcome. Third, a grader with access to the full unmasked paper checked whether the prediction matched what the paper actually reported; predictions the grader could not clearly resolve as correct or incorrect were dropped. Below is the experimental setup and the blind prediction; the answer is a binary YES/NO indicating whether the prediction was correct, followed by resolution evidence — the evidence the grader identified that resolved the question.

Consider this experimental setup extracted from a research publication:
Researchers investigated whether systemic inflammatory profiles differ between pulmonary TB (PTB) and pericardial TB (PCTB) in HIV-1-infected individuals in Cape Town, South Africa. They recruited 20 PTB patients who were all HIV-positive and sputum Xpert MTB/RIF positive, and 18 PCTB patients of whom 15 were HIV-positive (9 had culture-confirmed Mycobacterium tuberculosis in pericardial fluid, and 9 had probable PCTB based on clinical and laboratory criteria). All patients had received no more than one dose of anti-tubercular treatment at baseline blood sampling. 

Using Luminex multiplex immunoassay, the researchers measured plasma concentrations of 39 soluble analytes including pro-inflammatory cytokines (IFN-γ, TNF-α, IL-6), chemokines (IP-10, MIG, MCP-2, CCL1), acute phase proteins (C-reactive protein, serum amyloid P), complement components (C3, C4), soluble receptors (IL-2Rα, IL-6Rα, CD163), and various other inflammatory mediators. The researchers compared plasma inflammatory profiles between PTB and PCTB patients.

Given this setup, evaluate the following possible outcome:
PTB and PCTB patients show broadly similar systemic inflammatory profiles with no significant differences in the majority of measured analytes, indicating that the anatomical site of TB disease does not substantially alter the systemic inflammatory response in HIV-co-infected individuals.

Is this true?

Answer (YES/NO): YES